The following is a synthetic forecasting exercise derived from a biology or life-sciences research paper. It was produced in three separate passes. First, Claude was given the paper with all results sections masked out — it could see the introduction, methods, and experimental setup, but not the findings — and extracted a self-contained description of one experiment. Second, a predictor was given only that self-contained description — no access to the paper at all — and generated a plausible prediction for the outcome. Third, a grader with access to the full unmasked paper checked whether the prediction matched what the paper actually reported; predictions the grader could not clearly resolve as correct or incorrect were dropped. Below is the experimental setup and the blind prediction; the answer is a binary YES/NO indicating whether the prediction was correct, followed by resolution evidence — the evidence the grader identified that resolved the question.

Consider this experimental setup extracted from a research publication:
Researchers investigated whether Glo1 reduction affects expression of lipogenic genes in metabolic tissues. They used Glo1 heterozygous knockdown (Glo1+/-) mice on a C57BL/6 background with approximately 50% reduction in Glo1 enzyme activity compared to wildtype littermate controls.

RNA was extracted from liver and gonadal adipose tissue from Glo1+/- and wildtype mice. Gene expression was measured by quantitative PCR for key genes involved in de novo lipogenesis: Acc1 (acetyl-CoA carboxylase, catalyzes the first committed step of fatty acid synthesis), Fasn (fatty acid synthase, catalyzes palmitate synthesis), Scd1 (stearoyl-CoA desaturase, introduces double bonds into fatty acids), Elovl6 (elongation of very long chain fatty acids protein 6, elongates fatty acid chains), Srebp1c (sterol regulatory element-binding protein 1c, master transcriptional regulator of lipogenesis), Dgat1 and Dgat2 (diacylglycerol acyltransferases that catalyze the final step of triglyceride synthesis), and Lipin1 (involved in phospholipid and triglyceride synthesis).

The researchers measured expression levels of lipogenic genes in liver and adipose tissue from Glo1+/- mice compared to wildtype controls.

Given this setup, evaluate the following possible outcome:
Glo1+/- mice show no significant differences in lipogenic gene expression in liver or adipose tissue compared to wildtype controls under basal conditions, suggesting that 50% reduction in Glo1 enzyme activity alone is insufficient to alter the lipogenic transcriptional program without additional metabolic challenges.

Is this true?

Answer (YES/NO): NO